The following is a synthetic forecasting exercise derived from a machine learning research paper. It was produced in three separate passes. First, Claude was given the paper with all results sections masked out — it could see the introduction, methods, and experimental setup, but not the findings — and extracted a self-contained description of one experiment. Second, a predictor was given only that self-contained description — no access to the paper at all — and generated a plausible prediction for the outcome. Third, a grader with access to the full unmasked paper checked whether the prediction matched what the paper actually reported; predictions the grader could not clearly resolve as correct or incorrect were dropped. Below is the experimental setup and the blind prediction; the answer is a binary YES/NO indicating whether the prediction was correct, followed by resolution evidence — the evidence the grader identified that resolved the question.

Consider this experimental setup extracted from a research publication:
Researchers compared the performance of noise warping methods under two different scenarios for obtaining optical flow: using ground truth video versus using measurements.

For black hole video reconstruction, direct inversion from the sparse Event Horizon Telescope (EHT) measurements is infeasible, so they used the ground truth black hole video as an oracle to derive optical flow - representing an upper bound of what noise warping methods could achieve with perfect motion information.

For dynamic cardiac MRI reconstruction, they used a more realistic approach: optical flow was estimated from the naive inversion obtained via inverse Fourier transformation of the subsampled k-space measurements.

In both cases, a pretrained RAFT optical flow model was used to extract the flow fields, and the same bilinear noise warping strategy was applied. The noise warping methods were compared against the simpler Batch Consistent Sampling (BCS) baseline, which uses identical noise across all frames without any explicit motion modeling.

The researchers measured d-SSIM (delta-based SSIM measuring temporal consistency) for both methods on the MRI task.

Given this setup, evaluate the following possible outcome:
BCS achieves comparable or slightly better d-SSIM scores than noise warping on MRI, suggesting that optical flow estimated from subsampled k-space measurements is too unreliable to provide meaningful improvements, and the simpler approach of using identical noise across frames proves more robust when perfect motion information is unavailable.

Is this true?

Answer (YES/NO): YES